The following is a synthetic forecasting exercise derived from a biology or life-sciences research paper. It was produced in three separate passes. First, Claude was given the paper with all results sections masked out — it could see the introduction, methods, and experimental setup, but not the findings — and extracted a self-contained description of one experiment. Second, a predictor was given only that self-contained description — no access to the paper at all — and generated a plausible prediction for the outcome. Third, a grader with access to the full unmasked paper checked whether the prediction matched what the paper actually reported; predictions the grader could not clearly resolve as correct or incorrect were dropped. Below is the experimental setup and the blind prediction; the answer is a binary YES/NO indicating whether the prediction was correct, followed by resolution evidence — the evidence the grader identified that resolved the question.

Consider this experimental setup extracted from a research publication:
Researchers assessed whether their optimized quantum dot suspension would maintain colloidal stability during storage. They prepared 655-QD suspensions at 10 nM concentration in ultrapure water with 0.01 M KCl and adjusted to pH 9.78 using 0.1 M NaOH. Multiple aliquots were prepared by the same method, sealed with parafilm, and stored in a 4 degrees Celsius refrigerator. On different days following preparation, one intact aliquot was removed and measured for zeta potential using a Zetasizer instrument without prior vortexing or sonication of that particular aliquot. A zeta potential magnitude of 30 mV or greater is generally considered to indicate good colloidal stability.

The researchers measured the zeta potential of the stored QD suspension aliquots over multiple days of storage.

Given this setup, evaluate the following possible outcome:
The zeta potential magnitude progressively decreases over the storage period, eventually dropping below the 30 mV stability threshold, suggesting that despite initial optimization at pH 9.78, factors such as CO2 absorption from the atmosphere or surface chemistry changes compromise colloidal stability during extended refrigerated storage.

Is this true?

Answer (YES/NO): NO